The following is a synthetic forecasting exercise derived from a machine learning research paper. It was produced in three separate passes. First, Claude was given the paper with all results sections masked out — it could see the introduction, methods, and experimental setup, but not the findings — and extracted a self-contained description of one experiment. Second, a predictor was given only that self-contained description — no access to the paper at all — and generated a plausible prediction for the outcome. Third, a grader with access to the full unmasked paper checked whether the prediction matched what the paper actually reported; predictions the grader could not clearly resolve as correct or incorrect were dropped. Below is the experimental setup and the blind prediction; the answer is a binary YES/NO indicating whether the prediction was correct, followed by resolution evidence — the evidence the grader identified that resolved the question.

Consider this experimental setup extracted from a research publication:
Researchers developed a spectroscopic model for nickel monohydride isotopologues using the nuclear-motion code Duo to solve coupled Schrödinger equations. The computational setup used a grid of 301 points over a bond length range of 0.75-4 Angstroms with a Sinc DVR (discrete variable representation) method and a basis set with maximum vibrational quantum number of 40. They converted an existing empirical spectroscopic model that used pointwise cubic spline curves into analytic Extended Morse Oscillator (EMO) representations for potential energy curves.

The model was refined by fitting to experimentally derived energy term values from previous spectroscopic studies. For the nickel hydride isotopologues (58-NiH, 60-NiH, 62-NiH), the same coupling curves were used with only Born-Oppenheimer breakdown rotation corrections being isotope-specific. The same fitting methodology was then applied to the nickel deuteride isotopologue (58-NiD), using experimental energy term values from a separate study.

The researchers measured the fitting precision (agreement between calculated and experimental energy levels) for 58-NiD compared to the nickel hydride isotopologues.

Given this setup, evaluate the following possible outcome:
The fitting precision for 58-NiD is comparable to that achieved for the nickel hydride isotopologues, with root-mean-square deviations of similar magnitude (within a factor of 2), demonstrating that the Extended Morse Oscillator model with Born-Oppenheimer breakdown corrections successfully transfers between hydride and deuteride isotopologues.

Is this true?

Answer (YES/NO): NO